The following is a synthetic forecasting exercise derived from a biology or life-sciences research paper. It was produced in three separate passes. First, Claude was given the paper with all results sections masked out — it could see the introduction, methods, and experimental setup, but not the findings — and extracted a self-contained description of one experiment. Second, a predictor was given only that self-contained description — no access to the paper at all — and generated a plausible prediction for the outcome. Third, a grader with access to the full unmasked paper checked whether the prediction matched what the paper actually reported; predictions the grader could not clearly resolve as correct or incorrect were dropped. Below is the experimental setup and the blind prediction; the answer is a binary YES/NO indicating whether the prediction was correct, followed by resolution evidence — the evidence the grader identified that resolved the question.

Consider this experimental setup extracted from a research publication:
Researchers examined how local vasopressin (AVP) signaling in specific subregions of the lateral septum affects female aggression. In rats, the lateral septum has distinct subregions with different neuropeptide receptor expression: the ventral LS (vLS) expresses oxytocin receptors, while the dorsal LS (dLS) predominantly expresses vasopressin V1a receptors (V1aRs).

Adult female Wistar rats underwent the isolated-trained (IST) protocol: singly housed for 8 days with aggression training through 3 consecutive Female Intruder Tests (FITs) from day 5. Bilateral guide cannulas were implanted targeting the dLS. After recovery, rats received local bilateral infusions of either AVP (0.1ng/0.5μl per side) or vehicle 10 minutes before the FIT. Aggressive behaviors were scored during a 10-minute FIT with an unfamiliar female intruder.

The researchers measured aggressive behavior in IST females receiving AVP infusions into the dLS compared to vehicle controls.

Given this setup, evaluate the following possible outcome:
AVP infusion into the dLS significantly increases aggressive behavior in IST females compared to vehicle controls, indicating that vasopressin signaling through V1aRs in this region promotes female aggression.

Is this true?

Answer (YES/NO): NO